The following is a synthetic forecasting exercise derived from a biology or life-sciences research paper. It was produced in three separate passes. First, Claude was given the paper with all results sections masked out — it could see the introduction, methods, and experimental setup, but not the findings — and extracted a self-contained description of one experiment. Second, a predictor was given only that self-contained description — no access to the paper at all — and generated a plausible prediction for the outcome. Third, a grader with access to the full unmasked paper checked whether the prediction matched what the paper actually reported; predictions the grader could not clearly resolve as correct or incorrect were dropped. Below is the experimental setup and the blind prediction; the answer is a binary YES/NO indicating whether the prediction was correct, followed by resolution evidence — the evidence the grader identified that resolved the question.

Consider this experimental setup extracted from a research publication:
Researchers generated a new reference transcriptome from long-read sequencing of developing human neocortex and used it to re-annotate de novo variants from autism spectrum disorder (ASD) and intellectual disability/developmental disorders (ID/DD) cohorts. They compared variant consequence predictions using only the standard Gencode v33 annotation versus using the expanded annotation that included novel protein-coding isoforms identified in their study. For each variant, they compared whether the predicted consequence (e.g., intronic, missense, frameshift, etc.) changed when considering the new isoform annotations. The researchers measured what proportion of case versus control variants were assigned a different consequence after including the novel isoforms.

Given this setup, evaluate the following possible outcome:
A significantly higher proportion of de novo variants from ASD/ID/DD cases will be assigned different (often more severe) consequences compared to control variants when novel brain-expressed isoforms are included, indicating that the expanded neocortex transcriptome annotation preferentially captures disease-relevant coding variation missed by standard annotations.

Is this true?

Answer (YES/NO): NO